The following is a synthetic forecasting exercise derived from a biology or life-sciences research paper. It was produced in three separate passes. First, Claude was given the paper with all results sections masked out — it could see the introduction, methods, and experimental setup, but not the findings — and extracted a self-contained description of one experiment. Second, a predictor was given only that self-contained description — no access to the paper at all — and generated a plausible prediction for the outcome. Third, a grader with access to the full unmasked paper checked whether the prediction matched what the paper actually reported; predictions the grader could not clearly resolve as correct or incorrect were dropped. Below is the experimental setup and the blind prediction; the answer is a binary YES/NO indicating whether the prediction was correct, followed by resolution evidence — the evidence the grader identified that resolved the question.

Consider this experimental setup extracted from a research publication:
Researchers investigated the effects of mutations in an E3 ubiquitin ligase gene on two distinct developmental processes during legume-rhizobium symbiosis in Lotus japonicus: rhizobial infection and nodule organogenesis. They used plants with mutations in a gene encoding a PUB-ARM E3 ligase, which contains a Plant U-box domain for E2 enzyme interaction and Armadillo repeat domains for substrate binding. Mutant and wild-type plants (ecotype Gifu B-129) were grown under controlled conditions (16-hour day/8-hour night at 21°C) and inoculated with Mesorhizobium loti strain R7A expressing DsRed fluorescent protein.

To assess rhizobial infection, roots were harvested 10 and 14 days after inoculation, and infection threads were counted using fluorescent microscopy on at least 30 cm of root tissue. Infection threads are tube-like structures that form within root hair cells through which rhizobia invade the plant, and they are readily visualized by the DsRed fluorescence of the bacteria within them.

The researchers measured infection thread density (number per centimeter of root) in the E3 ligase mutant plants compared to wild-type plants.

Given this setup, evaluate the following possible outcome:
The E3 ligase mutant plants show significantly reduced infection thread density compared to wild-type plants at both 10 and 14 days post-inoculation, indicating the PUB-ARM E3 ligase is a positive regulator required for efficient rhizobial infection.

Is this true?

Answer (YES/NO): NO